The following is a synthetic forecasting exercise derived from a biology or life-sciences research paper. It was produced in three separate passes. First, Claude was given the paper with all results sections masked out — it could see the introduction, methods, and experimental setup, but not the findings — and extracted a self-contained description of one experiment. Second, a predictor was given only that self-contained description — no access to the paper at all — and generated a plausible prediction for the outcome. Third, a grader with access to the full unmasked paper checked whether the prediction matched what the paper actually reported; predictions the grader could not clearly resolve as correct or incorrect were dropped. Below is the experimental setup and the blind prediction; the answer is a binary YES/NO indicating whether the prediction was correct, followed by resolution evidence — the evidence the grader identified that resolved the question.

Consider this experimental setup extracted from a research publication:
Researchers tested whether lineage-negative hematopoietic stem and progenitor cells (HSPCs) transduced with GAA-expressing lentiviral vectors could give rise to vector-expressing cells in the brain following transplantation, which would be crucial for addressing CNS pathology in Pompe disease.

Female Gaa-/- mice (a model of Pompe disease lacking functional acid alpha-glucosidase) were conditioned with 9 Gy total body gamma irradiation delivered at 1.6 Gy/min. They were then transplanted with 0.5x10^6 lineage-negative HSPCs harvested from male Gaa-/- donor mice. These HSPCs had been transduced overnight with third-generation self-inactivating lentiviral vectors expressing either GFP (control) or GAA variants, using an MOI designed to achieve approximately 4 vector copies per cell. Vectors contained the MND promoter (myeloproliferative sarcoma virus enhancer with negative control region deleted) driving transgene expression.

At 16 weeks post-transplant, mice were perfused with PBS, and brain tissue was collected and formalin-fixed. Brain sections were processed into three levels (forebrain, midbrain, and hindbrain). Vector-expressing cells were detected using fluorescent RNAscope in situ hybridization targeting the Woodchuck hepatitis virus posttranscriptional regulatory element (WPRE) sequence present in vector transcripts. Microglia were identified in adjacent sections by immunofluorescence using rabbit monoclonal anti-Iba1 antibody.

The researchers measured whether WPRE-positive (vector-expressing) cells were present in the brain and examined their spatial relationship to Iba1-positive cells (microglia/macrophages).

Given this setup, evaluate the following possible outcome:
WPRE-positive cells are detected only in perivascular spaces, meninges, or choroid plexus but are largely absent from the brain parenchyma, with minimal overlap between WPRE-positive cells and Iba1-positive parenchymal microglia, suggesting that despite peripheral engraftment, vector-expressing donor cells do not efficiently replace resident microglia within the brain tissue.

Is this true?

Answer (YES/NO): NO